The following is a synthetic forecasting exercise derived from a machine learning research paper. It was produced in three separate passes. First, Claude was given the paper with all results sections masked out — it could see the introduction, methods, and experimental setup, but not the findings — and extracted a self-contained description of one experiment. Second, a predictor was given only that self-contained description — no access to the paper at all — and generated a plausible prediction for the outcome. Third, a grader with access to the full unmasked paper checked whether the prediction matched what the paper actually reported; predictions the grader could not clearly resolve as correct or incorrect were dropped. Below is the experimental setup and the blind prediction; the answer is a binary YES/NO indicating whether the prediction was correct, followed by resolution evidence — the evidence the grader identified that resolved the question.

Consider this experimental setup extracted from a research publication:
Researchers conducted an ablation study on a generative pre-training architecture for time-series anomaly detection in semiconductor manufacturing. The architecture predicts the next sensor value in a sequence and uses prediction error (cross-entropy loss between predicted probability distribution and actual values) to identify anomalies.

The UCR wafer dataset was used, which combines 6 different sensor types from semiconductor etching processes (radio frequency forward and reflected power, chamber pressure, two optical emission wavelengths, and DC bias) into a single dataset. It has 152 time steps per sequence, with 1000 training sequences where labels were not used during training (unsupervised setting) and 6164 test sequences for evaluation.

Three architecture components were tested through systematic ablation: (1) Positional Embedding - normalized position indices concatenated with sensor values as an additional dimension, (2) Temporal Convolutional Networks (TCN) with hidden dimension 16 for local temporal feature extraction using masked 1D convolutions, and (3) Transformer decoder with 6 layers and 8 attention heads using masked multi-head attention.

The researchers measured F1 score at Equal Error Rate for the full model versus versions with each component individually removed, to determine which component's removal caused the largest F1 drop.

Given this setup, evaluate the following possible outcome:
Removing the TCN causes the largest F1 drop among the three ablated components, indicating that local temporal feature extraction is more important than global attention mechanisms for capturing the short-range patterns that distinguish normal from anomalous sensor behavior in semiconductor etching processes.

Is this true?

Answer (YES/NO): NO